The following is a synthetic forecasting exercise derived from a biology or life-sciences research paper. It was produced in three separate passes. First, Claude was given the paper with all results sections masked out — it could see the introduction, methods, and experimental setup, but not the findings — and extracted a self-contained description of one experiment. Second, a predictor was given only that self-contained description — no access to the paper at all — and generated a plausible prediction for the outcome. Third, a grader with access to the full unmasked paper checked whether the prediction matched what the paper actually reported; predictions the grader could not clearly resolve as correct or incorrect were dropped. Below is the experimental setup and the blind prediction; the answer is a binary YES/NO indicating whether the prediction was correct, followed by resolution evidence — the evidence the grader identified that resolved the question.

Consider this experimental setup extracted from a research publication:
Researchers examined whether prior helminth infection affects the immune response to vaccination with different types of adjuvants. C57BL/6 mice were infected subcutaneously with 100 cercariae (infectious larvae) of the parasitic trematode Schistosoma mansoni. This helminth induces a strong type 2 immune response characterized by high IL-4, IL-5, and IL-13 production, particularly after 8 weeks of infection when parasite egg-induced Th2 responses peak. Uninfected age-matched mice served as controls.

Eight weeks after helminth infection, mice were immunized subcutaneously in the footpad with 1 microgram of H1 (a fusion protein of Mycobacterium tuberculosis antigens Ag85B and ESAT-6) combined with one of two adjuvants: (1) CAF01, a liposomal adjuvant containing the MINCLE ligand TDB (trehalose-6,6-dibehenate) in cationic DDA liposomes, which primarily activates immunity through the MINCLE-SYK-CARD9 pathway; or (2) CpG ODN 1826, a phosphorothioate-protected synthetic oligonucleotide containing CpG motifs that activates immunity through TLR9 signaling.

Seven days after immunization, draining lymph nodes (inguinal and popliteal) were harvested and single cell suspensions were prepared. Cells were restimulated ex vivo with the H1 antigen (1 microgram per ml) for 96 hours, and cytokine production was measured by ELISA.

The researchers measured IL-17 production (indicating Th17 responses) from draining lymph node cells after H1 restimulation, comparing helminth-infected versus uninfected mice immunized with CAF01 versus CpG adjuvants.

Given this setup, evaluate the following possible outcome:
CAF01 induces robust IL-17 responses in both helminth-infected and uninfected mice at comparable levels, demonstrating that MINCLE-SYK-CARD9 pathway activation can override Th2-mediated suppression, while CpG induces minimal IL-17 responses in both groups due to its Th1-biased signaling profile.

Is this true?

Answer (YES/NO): NO